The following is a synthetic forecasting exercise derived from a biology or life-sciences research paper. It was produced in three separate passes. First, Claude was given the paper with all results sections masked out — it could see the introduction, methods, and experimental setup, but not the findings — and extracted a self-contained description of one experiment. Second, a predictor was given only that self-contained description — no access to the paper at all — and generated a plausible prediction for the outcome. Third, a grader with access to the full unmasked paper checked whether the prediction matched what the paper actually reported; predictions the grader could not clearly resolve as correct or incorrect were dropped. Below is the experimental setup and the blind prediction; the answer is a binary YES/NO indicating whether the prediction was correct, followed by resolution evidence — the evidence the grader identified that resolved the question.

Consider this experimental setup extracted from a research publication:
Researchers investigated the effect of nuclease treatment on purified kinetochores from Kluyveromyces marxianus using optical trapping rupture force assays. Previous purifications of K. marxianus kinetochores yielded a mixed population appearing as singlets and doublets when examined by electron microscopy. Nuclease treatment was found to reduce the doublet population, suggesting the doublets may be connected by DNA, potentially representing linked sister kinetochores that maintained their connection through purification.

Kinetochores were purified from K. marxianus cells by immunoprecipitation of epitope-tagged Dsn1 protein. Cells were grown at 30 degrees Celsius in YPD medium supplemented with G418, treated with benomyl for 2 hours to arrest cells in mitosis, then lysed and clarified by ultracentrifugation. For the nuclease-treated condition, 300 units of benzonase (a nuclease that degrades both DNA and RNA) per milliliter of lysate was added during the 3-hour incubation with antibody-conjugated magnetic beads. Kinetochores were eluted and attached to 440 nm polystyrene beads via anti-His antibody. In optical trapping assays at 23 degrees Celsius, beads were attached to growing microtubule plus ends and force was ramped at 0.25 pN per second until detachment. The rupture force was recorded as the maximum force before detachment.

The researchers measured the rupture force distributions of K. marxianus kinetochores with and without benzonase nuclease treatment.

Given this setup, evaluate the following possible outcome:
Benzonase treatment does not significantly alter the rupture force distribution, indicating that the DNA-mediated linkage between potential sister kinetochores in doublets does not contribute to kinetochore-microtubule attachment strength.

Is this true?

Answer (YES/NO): NO